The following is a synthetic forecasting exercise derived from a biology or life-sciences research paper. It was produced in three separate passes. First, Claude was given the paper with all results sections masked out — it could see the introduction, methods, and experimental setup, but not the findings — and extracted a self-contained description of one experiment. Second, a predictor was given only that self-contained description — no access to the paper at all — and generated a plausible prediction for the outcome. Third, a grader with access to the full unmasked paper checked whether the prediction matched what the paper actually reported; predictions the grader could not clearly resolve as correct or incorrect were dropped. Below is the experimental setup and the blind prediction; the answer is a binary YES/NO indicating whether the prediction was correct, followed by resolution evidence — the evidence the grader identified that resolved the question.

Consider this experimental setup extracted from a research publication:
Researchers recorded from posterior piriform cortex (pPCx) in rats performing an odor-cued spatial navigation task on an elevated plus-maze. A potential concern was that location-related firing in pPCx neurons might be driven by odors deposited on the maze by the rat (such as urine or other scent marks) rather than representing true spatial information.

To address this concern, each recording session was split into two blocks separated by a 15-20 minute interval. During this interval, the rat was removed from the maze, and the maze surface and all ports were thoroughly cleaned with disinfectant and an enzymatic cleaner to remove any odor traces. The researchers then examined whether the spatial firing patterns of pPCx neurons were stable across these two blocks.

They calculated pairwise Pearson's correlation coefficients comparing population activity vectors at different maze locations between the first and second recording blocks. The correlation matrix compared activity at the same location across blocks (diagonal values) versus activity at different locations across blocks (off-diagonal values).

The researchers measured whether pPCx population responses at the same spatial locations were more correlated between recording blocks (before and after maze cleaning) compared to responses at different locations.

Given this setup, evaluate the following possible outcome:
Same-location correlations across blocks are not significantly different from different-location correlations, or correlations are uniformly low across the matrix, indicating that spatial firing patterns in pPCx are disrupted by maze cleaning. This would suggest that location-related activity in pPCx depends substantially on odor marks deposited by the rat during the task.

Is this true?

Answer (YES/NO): NO